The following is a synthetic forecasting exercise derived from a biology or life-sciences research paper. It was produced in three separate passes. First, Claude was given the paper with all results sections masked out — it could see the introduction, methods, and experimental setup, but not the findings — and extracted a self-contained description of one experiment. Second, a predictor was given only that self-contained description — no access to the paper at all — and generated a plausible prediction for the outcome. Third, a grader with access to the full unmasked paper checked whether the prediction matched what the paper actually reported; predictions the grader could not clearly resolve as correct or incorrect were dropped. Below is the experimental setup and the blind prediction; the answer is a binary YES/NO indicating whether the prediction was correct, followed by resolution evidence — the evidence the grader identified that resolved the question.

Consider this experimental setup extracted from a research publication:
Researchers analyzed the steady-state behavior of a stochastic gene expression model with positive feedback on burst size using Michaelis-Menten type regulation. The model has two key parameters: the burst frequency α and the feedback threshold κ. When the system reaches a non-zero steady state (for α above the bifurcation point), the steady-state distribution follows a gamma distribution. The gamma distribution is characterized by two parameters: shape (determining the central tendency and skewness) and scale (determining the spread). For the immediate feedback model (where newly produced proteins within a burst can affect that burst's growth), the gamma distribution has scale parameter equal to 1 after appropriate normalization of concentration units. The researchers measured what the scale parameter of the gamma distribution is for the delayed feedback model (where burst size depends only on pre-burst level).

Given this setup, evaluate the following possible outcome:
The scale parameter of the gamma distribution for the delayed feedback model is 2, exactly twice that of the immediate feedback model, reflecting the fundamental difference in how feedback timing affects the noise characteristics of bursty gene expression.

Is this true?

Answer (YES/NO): NO